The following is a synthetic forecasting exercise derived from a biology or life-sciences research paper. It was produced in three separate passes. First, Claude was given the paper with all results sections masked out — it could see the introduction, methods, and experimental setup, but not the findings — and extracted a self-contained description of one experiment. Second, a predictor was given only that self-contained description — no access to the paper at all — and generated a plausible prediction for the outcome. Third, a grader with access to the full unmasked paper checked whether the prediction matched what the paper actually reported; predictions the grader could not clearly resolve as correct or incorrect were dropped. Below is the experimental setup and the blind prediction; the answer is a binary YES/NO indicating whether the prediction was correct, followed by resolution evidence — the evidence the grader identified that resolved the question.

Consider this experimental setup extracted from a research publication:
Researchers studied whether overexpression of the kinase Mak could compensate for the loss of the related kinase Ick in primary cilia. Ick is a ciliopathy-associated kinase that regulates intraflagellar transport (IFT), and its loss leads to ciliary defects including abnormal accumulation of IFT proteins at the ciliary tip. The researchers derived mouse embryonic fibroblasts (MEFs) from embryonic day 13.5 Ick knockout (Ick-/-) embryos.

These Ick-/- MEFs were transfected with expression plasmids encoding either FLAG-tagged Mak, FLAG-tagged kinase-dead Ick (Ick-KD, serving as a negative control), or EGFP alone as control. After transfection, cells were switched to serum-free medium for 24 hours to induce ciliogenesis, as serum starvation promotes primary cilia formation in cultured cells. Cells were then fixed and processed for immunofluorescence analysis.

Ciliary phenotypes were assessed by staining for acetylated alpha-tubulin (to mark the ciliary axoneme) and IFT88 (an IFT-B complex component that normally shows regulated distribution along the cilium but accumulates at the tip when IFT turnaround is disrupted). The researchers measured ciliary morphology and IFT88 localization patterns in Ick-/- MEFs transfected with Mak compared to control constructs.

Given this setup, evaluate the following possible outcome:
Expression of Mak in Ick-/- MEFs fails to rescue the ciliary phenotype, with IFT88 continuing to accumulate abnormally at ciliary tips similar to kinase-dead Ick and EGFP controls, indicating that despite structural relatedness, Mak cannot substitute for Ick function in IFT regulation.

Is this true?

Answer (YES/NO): NO